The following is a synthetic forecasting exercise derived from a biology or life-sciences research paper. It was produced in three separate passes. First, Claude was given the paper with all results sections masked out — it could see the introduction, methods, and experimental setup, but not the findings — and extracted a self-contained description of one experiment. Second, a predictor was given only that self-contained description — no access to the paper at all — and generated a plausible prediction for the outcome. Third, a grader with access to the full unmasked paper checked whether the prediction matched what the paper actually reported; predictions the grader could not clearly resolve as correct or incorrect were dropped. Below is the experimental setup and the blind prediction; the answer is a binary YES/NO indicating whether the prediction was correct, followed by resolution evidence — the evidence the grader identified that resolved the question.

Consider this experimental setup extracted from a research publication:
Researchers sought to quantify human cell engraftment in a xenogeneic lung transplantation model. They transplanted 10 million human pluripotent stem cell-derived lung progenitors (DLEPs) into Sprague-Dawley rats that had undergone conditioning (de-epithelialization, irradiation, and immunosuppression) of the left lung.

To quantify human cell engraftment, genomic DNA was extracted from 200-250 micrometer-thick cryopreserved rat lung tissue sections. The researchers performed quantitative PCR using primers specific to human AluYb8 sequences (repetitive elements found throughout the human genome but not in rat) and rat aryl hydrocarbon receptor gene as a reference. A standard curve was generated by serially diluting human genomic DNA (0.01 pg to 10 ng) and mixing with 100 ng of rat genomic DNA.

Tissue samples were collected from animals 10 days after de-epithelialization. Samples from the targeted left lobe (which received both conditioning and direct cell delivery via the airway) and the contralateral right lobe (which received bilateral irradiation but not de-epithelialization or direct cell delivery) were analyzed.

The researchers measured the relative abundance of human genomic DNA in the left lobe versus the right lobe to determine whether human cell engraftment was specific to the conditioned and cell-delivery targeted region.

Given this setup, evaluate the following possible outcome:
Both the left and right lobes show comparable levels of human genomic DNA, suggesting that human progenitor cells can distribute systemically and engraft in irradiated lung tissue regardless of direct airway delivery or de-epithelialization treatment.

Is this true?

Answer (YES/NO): NO